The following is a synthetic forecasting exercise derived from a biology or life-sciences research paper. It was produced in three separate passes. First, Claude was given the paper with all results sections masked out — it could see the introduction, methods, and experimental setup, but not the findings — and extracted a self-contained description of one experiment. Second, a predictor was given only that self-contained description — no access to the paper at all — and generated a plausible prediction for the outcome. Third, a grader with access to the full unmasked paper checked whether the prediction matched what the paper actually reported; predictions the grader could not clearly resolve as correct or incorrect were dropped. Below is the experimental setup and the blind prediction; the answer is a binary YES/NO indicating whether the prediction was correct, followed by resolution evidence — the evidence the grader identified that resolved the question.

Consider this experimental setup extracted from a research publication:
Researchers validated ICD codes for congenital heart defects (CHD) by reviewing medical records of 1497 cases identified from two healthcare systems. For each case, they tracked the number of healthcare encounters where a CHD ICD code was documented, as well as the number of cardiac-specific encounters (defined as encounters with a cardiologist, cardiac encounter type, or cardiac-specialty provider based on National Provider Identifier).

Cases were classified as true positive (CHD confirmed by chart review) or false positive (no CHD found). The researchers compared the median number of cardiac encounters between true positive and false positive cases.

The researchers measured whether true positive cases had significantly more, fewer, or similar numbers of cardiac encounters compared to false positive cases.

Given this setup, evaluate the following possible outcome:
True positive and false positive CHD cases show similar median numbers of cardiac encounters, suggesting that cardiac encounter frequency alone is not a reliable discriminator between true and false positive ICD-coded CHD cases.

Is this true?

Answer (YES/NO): NO